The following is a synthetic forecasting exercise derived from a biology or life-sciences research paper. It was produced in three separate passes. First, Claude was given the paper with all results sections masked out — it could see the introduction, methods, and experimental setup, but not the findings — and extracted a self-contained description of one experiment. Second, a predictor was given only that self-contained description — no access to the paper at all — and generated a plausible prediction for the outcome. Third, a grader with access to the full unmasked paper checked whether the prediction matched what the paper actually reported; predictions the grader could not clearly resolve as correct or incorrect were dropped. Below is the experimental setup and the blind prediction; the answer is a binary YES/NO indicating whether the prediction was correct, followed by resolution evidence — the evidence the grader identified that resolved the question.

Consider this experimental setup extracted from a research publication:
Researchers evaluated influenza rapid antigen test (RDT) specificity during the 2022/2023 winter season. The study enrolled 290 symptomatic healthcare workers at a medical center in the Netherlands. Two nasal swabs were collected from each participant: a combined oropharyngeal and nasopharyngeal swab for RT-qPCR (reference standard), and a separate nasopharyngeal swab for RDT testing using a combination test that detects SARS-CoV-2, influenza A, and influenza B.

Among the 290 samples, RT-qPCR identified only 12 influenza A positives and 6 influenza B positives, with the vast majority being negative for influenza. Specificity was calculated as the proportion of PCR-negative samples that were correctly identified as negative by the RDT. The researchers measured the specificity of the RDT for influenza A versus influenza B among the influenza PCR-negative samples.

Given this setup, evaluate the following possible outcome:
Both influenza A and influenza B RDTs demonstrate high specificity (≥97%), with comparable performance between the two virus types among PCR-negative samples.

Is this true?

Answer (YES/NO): NO